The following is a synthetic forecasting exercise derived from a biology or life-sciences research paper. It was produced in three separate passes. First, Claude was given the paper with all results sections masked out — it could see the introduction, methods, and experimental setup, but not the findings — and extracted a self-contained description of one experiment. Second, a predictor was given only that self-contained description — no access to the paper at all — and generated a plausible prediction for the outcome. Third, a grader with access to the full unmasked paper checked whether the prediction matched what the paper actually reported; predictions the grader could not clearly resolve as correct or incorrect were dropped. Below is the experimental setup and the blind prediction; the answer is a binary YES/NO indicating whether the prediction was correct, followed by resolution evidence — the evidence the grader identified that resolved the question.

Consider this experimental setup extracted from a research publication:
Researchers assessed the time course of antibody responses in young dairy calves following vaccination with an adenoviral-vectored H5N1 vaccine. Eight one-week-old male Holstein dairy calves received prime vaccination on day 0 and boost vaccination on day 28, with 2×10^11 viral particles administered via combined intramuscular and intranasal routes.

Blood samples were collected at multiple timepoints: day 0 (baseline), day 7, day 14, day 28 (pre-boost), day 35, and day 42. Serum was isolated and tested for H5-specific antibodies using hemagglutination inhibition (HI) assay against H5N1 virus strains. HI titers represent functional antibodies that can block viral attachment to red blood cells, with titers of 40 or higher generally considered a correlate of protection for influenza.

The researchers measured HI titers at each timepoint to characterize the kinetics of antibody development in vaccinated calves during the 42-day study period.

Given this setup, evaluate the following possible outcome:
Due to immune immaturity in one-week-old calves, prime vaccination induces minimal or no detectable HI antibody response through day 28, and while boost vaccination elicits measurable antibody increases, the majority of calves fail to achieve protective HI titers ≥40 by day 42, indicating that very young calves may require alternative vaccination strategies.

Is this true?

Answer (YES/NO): NO